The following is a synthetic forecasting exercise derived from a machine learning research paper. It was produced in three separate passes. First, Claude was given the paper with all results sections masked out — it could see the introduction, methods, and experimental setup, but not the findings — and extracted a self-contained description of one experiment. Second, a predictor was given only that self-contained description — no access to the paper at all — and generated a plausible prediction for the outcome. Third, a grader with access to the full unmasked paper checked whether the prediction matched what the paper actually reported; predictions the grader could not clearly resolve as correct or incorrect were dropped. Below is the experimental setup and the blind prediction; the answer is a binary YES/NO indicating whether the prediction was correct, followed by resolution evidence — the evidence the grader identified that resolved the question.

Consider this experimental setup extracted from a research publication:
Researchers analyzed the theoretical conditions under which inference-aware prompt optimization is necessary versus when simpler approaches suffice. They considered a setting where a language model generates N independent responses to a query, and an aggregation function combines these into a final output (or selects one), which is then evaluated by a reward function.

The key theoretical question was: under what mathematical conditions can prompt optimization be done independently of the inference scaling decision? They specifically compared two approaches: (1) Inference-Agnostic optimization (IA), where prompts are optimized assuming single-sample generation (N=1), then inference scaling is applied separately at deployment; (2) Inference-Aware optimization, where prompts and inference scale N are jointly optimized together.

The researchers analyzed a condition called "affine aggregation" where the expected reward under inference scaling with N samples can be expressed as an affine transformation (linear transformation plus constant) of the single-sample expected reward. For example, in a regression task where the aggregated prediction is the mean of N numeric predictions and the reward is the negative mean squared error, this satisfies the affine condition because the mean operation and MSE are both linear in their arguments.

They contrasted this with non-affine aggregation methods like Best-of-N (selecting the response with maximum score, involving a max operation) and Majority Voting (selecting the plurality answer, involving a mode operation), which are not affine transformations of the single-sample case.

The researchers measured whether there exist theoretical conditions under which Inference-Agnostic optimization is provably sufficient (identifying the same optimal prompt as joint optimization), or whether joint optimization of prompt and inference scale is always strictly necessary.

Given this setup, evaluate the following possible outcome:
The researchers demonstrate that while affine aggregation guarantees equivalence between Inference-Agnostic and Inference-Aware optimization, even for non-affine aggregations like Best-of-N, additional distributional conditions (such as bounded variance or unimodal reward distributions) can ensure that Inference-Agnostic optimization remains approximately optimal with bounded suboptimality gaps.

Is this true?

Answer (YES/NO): NO